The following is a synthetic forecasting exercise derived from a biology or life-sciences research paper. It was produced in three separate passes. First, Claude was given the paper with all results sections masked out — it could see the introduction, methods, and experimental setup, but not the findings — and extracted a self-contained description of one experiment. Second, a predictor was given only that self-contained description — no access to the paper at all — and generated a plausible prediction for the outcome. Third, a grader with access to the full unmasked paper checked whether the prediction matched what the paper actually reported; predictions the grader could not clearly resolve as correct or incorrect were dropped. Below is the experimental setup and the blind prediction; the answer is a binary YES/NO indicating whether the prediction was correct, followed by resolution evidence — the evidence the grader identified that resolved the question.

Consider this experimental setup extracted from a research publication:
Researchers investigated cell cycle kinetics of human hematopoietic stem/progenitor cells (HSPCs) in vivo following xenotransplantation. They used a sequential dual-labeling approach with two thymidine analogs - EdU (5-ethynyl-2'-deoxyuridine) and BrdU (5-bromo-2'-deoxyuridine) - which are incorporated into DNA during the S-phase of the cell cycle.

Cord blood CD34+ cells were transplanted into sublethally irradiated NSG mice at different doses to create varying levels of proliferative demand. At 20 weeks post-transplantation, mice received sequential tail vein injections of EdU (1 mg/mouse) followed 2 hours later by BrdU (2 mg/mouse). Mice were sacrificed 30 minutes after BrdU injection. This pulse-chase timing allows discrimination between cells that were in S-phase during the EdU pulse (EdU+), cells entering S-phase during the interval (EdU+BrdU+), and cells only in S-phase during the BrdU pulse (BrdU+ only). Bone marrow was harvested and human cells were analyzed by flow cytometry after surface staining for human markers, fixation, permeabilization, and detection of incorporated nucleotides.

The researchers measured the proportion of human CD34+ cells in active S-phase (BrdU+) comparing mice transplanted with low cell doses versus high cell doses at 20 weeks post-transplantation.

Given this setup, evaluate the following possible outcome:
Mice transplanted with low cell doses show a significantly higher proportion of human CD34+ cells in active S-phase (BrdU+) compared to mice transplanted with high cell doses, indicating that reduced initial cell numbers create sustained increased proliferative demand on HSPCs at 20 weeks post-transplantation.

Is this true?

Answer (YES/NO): YES